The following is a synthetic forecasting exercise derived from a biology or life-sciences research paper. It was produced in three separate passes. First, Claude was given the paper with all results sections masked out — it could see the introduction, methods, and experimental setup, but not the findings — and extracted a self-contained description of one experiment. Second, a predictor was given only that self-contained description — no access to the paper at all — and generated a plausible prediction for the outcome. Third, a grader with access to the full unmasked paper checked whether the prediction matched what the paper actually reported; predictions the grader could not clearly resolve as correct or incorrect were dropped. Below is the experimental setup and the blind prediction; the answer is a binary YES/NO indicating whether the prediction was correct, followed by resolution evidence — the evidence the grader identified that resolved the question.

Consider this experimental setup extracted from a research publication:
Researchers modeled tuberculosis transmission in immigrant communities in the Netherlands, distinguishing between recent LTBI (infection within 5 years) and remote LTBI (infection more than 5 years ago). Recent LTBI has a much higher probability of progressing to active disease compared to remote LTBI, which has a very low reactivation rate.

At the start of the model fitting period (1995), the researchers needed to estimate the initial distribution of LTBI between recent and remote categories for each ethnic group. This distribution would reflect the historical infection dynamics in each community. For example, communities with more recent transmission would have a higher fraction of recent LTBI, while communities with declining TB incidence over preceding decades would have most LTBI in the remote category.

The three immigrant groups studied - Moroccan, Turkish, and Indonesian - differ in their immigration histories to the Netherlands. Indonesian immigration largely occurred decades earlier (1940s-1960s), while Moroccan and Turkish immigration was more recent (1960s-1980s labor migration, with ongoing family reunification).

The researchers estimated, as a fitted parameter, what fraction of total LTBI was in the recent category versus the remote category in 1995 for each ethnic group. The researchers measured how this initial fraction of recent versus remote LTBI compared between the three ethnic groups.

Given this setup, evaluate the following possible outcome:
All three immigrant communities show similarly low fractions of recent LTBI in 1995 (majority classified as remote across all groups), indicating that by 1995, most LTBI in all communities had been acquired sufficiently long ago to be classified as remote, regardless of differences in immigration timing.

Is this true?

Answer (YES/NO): NO